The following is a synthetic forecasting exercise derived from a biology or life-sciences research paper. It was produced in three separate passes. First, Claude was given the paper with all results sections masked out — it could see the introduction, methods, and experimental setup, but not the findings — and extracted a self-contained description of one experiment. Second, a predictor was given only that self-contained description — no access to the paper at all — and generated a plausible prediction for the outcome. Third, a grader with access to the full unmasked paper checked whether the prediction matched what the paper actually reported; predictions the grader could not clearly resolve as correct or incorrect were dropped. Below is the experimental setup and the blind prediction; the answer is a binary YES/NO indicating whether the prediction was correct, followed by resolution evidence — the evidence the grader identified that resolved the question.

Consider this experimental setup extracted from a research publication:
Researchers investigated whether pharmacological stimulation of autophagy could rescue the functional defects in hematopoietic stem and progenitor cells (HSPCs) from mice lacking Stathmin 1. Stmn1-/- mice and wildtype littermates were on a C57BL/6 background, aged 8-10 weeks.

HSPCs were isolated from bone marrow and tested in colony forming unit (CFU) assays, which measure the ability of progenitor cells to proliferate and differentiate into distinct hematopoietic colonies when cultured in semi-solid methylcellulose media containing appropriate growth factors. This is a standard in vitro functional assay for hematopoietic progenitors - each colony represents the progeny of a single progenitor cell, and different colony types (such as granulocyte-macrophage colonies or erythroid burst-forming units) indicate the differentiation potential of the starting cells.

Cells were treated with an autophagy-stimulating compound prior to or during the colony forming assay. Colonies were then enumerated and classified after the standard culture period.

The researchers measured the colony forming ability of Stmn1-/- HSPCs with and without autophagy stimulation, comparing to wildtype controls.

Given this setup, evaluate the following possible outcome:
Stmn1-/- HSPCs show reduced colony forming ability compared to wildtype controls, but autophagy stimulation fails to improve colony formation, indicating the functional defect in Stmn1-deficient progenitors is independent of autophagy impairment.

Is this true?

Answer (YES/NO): NO